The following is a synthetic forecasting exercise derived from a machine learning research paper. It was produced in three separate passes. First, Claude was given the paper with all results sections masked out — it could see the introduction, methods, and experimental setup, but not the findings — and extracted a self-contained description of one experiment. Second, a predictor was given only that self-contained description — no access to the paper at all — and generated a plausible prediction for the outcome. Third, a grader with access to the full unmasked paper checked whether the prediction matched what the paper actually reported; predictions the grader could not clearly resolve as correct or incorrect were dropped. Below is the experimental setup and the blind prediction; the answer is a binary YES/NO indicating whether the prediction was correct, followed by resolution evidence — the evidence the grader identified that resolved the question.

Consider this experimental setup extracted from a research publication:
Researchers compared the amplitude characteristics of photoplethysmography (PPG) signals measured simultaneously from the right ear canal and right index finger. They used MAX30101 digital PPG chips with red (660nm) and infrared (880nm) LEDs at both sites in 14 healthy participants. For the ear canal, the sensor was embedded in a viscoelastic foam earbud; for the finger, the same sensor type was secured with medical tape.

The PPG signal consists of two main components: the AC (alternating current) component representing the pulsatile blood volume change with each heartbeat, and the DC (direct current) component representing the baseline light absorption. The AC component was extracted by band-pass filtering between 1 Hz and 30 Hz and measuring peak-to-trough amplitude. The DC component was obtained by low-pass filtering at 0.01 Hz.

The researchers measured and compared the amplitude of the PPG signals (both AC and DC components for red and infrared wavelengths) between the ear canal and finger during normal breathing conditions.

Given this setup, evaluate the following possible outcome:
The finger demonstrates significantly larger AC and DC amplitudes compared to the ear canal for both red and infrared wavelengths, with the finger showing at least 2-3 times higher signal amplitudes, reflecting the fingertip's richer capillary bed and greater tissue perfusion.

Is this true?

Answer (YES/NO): NO